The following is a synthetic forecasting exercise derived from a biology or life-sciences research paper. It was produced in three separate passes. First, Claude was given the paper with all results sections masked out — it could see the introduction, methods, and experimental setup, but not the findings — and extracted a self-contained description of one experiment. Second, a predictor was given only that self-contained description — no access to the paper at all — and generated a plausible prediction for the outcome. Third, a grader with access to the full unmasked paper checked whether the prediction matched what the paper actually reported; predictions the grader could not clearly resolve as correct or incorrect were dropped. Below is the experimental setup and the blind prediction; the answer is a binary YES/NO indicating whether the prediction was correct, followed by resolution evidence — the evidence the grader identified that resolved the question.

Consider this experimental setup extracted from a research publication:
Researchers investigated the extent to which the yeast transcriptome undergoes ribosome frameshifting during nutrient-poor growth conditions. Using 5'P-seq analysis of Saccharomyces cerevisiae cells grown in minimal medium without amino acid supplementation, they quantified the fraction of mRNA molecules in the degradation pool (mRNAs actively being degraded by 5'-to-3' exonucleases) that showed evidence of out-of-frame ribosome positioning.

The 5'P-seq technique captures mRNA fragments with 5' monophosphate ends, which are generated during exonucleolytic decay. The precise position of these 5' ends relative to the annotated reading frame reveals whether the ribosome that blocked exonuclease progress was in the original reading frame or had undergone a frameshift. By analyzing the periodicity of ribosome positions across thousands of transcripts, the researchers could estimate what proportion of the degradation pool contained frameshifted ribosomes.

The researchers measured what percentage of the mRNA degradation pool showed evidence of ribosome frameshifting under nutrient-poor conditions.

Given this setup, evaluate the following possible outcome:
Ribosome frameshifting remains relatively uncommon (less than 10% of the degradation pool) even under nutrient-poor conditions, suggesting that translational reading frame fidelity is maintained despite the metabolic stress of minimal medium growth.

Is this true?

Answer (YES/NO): NO